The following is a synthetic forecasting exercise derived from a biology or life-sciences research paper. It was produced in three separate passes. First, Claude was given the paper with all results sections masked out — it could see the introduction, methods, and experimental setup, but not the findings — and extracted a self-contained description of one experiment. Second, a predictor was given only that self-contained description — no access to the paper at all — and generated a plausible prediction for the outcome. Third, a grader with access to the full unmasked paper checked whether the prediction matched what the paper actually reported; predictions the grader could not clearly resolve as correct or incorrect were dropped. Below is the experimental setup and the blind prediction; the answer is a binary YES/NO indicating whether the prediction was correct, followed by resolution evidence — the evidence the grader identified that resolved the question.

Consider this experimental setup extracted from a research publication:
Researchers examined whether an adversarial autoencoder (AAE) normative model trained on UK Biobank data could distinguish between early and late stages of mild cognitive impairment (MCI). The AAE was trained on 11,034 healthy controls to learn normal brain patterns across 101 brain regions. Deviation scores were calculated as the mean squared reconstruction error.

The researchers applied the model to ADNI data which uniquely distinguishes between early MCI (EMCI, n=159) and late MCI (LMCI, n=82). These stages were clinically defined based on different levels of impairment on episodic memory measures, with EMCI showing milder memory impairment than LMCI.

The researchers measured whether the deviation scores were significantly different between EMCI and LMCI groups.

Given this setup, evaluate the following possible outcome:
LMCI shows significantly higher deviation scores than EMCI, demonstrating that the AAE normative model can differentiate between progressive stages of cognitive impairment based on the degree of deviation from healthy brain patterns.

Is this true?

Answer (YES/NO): YES